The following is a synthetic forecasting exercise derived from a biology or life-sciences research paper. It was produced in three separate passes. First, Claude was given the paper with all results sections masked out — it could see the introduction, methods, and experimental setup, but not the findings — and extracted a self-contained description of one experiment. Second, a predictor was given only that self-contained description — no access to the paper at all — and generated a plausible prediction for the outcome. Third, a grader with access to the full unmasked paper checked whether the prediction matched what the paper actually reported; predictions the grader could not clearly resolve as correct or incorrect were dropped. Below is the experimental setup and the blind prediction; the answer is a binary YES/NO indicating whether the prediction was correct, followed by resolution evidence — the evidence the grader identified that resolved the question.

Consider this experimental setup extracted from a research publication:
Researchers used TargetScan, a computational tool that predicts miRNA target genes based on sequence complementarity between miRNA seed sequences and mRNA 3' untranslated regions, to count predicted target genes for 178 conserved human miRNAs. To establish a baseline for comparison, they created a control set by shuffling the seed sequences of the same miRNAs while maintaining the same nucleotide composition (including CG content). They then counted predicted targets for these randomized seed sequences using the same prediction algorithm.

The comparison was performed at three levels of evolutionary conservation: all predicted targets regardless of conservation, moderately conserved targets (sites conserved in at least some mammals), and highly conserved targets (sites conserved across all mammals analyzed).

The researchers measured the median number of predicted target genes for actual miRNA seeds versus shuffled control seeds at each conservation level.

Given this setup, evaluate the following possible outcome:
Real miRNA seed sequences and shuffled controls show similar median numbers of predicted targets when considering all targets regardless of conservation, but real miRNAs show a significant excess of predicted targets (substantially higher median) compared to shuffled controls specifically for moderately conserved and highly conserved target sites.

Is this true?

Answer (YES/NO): NO